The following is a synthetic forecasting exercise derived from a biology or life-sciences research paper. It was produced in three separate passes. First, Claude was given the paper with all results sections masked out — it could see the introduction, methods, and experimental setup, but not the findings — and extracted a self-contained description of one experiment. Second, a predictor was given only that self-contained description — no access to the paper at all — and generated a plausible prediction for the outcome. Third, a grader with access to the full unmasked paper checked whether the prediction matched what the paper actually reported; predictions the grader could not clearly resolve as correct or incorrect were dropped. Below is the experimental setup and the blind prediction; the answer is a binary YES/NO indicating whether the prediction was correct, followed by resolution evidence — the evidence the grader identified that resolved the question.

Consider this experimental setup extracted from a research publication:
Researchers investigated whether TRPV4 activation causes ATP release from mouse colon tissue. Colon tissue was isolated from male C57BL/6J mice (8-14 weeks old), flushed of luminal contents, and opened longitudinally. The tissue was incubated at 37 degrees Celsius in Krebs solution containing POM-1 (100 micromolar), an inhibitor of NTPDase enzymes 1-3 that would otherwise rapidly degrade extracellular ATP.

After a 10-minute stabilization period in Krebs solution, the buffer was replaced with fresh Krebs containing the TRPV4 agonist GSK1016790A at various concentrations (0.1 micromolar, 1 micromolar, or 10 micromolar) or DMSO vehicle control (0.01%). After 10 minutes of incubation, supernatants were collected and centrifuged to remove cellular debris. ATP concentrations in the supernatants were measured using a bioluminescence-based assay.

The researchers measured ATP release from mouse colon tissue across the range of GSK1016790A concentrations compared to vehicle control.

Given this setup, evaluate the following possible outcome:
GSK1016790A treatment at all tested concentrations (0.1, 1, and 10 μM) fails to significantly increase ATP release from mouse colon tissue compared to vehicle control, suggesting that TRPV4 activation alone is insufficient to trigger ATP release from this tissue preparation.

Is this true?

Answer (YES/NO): NO